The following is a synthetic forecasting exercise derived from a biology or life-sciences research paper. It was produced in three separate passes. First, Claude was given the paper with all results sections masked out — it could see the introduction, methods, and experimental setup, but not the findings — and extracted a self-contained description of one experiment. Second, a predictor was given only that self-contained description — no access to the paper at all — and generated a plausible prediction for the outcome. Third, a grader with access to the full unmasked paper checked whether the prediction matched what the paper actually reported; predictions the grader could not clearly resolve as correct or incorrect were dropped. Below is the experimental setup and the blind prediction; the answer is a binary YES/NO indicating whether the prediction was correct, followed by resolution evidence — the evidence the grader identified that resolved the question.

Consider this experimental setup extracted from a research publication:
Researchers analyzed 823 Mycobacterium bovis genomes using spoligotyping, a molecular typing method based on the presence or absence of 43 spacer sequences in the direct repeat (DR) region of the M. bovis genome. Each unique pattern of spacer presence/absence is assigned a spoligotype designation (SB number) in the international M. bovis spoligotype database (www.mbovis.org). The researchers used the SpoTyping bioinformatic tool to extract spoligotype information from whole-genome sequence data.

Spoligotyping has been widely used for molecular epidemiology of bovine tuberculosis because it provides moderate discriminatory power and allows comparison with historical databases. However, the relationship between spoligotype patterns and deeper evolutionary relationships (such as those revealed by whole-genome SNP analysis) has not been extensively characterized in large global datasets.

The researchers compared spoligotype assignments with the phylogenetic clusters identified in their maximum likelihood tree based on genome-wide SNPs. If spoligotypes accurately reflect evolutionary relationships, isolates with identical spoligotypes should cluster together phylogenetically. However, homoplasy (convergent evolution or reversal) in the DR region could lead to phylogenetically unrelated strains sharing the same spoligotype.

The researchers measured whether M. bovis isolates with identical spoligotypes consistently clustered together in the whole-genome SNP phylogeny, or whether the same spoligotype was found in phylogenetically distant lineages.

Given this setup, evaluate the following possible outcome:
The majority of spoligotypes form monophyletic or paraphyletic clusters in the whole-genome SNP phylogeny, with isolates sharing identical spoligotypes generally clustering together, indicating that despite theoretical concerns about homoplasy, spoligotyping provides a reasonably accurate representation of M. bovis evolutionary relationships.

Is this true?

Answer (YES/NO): YES